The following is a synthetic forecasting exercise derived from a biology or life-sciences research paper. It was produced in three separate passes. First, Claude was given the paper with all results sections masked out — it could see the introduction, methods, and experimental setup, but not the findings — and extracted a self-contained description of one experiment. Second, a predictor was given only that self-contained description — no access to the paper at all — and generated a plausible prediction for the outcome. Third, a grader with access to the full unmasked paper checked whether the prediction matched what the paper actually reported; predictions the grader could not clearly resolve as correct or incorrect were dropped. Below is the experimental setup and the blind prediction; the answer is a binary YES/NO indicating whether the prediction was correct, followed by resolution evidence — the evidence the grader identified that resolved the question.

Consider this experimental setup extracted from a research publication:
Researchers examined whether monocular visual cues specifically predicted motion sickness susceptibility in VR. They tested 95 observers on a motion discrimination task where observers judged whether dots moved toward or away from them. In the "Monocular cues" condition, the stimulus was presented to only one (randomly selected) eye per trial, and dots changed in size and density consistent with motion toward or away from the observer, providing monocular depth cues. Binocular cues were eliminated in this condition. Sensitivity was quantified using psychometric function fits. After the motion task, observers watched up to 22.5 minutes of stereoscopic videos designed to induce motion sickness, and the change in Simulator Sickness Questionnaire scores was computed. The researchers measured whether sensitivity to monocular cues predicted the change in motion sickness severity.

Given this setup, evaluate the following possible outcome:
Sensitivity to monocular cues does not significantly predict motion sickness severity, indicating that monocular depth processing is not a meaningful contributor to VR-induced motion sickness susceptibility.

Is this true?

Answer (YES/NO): YES